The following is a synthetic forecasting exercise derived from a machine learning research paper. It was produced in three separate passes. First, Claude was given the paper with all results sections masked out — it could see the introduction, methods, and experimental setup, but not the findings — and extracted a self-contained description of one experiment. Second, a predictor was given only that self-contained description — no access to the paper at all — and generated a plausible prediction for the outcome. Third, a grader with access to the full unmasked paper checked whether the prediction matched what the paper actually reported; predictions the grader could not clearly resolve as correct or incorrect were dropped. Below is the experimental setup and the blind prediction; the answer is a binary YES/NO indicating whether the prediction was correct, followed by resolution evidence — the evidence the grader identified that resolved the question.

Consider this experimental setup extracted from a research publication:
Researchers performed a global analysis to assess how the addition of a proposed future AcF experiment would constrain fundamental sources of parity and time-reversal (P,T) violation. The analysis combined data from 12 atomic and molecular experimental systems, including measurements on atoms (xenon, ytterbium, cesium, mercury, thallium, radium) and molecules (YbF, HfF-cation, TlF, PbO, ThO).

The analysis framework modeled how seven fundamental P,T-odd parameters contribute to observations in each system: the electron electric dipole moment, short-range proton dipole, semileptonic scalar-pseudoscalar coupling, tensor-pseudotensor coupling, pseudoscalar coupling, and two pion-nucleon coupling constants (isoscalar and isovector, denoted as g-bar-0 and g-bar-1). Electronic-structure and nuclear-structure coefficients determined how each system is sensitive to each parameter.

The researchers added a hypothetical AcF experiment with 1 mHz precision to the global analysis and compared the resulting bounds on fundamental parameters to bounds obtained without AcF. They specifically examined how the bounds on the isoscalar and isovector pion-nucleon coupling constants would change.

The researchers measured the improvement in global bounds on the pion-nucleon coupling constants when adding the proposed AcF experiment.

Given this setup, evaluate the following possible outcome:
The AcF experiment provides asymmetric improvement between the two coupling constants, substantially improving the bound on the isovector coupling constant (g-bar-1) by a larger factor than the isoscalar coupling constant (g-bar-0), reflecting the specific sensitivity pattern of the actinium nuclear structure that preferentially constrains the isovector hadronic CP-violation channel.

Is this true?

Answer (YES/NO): YES